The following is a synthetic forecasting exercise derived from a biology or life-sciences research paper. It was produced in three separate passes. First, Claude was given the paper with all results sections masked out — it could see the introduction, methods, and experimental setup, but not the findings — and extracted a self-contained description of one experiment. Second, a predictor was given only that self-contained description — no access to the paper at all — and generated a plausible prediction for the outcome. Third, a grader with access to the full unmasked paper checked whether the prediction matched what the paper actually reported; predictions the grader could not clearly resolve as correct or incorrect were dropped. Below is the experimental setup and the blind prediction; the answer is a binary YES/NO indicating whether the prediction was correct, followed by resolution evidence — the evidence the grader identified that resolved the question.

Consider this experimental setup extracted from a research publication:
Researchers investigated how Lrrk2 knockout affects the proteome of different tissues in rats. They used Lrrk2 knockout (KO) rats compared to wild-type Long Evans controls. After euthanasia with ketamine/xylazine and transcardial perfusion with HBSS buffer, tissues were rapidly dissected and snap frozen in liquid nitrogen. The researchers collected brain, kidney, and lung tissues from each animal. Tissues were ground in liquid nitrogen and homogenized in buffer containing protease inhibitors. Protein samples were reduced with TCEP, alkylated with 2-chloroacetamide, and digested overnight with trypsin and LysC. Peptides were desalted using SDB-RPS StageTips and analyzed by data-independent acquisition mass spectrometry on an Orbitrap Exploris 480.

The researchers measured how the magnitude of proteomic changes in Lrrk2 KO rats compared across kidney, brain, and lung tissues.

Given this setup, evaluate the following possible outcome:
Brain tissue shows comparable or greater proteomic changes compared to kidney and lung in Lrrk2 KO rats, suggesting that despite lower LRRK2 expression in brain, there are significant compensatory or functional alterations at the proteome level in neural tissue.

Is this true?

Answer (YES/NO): NO